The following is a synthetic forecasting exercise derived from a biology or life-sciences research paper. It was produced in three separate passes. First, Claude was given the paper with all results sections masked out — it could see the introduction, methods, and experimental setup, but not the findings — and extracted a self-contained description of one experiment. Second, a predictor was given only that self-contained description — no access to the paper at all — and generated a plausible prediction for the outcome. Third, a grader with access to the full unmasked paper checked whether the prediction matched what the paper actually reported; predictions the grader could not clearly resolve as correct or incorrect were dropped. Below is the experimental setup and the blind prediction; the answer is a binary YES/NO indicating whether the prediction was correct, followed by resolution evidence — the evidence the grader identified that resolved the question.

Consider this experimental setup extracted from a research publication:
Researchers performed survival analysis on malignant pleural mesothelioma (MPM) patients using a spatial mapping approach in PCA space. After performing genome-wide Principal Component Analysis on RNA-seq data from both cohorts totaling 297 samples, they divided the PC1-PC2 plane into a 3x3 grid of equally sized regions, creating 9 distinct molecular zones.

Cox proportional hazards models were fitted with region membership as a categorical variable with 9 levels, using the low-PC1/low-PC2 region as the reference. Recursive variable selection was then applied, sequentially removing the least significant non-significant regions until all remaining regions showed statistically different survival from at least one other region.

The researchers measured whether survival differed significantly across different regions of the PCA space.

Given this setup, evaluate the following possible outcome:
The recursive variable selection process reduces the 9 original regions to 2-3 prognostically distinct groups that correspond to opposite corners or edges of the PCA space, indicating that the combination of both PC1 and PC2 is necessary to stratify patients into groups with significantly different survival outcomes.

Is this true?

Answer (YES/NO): NO